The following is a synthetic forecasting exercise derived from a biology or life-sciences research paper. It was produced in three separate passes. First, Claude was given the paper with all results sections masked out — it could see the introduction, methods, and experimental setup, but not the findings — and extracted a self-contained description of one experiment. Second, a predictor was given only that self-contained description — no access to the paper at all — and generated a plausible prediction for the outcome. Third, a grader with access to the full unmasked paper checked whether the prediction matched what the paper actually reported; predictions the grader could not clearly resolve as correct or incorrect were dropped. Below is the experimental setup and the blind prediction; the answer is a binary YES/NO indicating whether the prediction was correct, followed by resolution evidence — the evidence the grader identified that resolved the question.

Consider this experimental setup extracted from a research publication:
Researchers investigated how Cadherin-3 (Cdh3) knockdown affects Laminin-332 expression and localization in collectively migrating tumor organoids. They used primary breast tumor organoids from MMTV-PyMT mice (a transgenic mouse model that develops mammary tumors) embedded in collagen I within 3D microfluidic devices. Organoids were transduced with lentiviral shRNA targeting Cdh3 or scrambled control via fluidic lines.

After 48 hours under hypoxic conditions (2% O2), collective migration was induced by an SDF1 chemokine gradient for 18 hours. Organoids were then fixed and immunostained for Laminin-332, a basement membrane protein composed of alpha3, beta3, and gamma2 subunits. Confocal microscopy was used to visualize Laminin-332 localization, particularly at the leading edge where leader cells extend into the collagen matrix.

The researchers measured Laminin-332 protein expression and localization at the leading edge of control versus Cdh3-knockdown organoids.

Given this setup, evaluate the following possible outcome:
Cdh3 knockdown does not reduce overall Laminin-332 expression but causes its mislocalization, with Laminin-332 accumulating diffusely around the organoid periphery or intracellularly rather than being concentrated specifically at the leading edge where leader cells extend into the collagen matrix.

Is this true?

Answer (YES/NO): NO